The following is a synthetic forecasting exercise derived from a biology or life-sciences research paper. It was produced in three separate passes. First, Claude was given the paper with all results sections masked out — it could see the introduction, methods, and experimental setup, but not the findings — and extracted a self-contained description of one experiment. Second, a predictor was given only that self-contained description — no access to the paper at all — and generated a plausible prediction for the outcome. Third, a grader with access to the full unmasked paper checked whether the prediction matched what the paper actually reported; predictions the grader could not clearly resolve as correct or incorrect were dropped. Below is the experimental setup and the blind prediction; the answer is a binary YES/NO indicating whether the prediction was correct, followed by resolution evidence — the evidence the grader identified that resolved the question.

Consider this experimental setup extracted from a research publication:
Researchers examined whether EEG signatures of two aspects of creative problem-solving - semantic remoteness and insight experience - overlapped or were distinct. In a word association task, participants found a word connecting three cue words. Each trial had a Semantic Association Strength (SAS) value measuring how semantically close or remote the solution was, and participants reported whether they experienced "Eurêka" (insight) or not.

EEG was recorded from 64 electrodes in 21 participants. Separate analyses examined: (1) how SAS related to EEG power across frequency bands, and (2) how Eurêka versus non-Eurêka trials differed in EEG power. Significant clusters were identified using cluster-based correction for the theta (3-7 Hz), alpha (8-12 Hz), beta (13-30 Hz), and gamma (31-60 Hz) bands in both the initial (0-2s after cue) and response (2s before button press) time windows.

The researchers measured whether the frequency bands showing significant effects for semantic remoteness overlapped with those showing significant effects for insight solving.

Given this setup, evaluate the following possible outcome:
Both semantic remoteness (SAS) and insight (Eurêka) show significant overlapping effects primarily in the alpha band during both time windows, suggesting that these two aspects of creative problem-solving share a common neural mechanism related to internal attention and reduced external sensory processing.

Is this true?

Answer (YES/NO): NO